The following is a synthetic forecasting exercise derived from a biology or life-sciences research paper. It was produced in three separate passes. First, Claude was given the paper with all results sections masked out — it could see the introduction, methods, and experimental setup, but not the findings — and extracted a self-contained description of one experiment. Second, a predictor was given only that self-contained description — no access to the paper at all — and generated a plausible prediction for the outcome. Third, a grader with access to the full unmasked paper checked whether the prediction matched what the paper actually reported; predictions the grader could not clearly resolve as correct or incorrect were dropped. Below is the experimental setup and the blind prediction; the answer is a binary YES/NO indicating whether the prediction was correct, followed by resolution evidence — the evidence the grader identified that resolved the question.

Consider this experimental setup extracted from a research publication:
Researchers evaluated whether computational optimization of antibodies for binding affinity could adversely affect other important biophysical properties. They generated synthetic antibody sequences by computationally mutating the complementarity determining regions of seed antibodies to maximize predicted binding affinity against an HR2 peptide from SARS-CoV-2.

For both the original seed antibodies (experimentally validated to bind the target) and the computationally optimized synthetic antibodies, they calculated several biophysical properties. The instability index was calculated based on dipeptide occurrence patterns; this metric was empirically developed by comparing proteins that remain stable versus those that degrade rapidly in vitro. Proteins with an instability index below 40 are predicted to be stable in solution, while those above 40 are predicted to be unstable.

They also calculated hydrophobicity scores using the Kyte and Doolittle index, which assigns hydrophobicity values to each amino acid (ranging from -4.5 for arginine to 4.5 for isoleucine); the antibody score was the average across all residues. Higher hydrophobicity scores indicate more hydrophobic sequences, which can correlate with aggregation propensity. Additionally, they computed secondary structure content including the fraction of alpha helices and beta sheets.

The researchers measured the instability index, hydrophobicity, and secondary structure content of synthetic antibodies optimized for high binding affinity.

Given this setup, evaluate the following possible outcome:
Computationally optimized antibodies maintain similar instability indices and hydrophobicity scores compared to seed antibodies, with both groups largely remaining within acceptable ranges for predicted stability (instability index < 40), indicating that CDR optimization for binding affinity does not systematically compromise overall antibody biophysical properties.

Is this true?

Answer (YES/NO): NO